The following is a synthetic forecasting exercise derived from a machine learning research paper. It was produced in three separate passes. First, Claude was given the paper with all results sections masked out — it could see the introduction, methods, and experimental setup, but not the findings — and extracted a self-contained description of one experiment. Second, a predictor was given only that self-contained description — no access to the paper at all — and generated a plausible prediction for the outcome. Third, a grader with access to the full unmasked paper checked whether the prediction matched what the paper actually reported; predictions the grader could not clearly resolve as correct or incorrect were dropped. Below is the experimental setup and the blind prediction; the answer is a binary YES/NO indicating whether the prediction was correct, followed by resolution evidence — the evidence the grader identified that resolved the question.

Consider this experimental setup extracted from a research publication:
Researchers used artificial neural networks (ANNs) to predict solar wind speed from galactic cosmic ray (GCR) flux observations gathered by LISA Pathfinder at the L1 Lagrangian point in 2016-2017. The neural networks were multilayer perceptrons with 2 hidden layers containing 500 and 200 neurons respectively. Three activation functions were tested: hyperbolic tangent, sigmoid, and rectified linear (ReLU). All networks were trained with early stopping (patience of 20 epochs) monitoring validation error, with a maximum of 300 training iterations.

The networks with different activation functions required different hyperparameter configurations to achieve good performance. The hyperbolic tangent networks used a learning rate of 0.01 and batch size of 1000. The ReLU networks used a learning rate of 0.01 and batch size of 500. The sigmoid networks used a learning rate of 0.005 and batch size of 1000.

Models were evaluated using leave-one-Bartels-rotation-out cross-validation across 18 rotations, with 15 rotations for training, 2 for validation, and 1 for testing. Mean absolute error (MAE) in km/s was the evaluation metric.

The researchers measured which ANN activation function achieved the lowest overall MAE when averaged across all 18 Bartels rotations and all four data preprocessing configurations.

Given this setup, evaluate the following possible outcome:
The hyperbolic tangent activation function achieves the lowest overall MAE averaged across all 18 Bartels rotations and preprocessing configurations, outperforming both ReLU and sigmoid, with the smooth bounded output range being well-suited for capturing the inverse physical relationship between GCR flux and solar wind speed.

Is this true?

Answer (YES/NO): YES